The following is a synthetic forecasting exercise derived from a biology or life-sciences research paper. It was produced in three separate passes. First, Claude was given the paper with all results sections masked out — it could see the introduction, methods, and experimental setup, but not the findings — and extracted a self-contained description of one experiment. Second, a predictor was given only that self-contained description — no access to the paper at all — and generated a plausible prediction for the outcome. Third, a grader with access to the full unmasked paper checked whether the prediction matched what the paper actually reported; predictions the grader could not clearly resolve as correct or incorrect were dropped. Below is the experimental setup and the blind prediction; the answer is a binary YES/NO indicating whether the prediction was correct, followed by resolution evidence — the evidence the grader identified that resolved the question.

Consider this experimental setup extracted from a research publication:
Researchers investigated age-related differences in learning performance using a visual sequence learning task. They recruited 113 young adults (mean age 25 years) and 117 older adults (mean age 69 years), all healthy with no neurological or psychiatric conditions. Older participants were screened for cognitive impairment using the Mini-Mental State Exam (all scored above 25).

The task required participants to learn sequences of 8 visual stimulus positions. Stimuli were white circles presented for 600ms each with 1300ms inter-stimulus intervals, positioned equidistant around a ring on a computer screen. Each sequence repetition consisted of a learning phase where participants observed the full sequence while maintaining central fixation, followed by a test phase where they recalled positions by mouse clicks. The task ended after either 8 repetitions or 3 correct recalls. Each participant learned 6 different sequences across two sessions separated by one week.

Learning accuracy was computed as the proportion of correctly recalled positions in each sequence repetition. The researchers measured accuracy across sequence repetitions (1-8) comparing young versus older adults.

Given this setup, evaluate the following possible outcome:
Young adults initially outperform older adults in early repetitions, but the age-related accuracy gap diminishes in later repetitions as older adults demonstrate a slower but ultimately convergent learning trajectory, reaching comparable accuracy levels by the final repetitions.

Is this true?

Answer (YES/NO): NO